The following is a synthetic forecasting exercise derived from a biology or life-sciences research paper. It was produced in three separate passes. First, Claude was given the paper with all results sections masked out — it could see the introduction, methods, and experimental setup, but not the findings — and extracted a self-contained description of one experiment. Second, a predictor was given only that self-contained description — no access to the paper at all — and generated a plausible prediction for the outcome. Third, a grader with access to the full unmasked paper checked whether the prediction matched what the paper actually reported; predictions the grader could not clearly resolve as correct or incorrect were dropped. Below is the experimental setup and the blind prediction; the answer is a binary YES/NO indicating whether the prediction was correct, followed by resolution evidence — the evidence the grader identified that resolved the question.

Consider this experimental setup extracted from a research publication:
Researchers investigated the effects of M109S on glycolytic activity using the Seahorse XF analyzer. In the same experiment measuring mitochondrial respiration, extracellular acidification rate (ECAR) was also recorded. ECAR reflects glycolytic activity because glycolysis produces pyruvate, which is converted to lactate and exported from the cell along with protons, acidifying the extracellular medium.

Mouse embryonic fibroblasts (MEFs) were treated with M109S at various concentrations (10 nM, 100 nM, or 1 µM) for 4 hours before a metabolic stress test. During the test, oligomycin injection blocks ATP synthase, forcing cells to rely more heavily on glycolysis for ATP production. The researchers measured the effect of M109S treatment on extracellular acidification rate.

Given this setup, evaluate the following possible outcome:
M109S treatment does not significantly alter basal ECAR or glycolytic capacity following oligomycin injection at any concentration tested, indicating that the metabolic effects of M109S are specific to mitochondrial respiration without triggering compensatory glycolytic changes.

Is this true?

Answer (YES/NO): NO